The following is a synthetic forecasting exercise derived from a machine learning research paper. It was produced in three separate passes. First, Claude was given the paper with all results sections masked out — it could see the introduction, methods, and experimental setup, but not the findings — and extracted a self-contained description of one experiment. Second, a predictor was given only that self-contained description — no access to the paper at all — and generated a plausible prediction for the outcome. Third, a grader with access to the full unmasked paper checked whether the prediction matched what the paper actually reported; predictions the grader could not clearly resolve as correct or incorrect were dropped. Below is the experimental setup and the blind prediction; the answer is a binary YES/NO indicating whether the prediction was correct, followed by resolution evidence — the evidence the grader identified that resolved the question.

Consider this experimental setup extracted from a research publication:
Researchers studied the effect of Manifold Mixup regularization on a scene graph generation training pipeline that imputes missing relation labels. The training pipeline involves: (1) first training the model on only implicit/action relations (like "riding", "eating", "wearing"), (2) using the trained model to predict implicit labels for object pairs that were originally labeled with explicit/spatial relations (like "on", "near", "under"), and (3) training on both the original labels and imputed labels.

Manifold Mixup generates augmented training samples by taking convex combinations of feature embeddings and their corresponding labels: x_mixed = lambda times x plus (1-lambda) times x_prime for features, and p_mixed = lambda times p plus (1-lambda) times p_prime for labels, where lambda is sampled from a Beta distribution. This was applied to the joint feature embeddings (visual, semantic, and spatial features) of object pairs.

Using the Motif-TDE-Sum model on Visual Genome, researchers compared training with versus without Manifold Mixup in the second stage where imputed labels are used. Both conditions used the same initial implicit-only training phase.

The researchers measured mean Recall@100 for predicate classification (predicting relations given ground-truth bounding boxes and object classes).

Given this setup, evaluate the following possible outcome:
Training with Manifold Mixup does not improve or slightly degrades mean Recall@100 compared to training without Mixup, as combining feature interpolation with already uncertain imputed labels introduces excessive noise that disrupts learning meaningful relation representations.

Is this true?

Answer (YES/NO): NO